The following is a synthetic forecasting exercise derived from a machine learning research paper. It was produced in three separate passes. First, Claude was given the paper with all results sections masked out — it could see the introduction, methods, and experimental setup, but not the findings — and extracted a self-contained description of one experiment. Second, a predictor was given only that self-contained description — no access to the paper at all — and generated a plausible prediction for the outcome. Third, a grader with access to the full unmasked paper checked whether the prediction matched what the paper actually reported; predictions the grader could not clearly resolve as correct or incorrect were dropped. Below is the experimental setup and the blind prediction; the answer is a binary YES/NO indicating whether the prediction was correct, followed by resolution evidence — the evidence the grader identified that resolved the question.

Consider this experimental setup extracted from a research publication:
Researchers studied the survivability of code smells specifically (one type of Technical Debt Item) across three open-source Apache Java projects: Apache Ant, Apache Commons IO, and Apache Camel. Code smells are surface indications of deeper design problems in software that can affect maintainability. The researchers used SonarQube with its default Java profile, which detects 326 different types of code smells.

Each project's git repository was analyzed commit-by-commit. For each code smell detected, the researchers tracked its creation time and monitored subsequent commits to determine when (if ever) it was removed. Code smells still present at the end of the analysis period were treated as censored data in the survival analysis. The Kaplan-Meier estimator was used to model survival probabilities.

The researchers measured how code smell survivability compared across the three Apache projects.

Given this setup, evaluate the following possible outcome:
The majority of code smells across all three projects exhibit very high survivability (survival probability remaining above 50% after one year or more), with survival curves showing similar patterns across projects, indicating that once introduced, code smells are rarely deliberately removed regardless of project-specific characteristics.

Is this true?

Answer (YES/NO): NO